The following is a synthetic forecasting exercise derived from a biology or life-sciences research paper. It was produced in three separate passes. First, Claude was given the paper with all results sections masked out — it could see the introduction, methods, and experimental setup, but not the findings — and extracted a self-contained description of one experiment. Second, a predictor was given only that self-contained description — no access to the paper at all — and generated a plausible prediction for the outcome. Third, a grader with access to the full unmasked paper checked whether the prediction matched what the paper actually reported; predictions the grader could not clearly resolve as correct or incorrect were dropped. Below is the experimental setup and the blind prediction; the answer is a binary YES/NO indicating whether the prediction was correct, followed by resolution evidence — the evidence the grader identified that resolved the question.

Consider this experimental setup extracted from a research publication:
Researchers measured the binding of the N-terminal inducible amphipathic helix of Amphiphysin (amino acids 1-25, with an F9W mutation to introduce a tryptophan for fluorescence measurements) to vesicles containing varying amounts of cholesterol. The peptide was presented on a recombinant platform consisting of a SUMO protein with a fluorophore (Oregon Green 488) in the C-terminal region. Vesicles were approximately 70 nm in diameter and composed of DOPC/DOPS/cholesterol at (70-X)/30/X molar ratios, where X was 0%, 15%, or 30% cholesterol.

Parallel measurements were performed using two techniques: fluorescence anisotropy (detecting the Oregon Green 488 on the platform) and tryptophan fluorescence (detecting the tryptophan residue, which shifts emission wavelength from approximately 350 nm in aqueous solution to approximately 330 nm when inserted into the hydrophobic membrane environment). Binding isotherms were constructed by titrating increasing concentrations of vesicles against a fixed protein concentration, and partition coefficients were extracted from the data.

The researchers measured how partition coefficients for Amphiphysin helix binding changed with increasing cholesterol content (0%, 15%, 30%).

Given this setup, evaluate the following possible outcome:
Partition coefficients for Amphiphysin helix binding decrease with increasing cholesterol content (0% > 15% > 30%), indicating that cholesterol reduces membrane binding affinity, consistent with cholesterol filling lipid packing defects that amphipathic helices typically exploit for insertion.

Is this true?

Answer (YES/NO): NO